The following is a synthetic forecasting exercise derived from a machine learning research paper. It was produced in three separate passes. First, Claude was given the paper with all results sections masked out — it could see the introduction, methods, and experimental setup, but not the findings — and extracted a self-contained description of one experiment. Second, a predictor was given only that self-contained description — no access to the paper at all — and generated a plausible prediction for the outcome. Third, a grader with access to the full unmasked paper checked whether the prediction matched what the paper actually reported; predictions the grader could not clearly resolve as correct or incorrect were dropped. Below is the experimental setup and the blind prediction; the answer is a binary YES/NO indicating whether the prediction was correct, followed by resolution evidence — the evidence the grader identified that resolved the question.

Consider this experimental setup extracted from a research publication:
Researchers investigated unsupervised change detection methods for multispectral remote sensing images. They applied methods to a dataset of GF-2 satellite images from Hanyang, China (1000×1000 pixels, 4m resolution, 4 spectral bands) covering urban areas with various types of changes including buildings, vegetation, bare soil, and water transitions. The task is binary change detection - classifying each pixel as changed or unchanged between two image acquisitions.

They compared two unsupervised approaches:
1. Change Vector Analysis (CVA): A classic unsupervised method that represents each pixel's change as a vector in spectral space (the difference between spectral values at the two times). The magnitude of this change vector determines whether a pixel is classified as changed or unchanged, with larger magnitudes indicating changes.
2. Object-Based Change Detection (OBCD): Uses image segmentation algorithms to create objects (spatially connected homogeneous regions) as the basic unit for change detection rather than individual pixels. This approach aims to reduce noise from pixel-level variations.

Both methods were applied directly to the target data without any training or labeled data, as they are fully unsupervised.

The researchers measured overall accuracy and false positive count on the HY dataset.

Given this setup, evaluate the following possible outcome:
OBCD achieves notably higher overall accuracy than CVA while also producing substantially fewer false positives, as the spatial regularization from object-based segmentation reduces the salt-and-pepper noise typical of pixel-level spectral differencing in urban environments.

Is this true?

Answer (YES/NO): NO